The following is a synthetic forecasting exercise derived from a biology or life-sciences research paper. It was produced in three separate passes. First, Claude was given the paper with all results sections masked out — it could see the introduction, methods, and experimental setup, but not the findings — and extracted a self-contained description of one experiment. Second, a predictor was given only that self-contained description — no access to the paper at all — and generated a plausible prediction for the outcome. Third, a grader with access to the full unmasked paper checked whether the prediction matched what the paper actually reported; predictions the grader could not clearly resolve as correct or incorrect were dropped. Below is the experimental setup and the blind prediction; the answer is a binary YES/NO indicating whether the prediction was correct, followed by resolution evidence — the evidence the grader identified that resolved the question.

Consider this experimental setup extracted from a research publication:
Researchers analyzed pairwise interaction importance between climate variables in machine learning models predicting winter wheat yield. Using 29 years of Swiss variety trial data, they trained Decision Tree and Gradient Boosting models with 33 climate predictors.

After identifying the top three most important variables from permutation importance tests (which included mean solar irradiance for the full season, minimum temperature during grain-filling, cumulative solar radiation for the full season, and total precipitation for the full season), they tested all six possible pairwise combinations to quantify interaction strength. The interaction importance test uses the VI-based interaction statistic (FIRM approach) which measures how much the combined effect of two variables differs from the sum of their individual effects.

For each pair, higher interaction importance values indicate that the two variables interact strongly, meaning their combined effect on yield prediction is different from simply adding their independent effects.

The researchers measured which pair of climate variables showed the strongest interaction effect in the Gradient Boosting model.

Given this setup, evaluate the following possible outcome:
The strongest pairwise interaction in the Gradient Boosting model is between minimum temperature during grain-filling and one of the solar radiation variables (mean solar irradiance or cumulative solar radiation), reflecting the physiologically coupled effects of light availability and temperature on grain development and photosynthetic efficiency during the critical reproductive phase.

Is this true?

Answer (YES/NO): NO